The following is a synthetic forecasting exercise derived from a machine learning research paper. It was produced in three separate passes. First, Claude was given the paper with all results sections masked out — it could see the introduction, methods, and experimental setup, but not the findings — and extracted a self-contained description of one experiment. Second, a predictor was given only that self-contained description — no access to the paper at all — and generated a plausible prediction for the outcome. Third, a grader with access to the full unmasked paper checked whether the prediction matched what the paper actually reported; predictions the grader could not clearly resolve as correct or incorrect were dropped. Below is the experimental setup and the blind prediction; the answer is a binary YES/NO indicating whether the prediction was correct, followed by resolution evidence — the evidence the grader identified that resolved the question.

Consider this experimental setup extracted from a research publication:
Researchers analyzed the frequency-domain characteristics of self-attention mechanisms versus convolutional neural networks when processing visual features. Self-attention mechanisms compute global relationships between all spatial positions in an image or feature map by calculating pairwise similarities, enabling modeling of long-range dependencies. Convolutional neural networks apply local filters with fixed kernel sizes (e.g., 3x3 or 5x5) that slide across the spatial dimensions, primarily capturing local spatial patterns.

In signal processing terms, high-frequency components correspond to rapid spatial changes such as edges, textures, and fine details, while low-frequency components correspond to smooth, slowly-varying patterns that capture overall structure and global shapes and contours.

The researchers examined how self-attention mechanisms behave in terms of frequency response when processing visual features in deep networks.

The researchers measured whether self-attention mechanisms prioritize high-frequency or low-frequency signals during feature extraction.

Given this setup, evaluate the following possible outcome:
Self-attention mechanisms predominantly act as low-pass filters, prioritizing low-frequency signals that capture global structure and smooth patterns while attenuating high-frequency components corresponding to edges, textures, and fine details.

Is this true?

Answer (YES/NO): YES